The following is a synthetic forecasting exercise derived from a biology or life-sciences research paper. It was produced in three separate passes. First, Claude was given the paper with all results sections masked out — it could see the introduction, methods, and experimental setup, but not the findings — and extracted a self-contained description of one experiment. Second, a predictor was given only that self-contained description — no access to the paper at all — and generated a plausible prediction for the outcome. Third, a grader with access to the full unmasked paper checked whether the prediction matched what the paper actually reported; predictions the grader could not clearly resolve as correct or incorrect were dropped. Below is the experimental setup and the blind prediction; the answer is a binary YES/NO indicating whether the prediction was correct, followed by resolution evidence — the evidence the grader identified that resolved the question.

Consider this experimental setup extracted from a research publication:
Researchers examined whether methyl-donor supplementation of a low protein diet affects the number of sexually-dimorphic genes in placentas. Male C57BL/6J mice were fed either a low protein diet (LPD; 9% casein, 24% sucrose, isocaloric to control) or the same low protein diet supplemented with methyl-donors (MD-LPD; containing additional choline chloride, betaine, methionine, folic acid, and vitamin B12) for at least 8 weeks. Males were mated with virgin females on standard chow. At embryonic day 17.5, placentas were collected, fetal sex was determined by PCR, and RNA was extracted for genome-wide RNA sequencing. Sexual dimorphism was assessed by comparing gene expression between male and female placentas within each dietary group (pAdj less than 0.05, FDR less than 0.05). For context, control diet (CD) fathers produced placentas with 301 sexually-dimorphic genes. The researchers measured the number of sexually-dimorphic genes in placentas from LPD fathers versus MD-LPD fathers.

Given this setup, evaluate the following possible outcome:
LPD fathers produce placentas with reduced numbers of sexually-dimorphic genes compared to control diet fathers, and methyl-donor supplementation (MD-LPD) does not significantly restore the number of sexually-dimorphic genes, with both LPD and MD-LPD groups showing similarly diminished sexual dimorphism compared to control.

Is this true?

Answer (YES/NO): NO